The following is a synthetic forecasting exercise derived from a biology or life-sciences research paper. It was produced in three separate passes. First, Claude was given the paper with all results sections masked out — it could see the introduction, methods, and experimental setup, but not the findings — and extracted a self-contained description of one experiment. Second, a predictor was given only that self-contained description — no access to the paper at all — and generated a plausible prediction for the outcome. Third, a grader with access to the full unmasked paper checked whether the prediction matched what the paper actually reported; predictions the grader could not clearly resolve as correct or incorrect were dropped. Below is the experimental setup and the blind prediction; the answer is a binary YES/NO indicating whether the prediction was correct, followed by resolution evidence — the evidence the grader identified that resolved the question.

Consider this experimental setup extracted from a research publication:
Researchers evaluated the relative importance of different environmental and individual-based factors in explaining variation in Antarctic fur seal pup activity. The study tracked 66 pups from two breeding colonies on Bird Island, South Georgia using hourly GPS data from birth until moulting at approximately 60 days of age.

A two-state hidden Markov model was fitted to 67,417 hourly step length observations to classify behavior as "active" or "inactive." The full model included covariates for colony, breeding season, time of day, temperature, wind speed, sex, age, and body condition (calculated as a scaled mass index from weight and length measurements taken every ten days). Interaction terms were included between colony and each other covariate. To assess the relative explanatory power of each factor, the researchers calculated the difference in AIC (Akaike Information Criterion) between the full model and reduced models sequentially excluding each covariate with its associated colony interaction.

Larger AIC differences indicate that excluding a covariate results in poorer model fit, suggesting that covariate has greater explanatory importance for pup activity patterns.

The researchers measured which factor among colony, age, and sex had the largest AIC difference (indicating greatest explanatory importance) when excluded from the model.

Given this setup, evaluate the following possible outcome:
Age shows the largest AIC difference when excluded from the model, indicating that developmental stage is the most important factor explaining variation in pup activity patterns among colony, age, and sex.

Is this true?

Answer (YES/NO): YES